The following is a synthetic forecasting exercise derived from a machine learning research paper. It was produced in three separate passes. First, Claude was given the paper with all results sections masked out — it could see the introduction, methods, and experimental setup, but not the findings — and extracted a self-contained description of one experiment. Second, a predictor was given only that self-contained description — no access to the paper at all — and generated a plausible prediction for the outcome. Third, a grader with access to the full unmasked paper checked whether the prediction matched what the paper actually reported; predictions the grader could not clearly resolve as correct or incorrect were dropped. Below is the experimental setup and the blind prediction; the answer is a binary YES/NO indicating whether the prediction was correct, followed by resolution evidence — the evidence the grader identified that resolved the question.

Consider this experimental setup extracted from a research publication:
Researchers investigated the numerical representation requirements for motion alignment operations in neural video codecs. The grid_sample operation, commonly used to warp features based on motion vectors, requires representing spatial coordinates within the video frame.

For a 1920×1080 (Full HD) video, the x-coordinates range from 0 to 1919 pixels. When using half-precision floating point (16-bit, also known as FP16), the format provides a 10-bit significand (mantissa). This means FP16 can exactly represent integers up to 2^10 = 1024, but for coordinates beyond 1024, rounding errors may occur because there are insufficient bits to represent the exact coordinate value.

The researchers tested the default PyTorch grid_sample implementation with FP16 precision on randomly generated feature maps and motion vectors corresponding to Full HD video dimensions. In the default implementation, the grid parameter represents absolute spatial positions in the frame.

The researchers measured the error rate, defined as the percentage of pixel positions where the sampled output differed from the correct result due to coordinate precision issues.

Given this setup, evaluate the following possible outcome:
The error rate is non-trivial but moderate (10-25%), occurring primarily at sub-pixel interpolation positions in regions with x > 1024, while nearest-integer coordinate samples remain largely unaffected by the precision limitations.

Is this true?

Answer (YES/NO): YES